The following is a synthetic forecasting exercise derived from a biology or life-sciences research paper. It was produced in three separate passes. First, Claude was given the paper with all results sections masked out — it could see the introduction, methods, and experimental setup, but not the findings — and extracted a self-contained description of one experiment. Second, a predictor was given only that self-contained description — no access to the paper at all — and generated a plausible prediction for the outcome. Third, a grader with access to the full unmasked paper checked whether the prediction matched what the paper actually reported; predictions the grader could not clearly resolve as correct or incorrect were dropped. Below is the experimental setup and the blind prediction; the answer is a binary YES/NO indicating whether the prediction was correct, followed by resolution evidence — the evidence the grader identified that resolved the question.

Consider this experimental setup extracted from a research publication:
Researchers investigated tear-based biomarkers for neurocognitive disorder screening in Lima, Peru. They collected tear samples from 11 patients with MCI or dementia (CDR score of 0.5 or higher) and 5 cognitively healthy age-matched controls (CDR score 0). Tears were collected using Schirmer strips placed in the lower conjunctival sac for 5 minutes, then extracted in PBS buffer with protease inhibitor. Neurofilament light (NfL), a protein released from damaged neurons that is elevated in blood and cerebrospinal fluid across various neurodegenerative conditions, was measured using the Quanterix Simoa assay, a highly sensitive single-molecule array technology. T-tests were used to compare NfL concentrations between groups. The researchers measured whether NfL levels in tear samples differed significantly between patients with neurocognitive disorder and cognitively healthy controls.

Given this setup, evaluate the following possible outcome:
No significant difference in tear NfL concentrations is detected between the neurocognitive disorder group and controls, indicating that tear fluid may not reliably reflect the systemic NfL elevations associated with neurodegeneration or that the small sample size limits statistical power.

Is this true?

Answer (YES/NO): YES